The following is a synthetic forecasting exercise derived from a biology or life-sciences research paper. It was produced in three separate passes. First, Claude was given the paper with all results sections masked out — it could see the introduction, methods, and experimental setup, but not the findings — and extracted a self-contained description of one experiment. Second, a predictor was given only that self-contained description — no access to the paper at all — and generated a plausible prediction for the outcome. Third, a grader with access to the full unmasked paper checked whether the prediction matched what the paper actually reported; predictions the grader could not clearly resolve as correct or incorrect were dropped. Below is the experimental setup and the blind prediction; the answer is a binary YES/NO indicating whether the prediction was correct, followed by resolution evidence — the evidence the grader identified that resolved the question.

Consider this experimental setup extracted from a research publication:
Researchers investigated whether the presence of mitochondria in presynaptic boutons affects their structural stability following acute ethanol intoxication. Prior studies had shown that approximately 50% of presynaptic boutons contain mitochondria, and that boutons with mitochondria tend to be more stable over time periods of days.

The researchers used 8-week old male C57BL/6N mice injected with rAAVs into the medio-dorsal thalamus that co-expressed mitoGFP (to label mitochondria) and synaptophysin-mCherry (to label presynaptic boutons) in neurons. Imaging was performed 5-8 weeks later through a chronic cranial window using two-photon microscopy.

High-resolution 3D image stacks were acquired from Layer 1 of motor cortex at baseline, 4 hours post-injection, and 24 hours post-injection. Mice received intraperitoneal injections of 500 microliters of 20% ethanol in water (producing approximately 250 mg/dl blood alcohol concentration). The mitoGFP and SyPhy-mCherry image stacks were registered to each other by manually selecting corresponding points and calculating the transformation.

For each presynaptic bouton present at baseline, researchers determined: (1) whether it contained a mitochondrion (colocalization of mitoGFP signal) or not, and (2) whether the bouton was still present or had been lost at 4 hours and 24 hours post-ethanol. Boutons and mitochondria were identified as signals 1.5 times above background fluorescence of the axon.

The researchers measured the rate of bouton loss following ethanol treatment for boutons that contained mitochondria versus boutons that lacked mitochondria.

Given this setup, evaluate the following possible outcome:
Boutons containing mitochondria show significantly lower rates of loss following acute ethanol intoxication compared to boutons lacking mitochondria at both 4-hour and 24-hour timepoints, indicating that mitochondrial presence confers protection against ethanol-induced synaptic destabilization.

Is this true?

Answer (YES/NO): NO